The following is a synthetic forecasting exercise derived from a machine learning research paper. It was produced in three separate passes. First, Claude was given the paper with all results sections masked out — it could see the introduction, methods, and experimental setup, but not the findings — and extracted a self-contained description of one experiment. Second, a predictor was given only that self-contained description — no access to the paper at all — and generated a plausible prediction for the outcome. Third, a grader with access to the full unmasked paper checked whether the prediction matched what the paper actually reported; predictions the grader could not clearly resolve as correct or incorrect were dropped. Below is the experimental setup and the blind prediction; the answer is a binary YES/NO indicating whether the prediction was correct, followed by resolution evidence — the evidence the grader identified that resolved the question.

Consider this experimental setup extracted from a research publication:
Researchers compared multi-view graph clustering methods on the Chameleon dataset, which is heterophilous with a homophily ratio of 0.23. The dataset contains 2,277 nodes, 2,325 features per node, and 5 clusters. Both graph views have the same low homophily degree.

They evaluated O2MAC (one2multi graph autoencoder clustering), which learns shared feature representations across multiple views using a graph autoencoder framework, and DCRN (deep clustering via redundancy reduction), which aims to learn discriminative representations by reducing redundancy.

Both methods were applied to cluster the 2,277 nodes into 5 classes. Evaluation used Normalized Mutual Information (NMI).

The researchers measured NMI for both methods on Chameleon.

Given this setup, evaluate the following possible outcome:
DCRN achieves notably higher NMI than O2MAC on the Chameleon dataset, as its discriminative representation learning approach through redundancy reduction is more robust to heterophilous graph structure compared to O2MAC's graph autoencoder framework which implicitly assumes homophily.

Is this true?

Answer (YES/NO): NO